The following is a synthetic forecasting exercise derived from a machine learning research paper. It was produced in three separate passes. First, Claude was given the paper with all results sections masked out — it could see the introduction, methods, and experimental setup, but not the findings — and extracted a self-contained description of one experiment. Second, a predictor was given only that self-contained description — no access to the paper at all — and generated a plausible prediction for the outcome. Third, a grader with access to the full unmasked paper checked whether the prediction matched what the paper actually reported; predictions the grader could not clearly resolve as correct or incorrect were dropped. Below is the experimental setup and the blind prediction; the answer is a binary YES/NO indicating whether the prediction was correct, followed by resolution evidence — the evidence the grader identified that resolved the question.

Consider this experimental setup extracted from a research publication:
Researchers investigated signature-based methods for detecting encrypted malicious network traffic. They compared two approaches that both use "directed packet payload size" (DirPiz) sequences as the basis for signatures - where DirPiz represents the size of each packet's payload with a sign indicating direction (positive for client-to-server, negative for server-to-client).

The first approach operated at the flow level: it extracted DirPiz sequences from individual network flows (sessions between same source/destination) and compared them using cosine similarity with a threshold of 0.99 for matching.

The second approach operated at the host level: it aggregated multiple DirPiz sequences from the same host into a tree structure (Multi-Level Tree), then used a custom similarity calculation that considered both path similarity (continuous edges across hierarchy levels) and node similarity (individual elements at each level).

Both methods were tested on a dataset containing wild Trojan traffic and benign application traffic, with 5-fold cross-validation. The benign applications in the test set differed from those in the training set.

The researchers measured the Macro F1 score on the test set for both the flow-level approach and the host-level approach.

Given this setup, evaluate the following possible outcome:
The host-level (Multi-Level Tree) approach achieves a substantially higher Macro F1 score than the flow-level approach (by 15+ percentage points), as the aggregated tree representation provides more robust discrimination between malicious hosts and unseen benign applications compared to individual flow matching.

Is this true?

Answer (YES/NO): YES